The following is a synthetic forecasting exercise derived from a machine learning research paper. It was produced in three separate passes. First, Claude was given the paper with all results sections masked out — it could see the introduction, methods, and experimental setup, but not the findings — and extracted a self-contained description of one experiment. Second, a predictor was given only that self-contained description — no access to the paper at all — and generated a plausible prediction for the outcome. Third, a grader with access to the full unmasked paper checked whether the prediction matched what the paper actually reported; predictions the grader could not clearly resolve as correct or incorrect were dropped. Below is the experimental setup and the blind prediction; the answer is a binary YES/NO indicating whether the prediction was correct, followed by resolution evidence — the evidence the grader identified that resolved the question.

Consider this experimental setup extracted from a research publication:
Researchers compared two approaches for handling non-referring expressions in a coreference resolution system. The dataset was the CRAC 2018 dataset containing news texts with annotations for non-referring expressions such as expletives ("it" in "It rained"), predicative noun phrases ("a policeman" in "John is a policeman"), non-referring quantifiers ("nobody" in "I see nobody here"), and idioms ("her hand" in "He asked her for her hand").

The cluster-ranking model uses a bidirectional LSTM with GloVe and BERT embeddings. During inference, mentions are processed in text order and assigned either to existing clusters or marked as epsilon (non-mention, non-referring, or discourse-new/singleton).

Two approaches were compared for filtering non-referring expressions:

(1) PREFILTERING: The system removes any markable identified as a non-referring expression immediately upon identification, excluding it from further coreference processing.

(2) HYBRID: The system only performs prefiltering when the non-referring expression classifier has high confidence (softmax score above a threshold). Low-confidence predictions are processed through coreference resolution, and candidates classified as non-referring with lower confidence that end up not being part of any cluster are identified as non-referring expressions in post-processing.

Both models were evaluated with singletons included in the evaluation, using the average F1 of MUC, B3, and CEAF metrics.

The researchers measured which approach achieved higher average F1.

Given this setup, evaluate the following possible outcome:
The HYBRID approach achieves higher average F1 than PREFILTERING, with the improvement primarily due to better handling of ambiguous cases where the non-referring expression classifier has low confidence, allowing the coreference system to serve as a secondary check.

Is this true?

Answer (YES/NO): YES